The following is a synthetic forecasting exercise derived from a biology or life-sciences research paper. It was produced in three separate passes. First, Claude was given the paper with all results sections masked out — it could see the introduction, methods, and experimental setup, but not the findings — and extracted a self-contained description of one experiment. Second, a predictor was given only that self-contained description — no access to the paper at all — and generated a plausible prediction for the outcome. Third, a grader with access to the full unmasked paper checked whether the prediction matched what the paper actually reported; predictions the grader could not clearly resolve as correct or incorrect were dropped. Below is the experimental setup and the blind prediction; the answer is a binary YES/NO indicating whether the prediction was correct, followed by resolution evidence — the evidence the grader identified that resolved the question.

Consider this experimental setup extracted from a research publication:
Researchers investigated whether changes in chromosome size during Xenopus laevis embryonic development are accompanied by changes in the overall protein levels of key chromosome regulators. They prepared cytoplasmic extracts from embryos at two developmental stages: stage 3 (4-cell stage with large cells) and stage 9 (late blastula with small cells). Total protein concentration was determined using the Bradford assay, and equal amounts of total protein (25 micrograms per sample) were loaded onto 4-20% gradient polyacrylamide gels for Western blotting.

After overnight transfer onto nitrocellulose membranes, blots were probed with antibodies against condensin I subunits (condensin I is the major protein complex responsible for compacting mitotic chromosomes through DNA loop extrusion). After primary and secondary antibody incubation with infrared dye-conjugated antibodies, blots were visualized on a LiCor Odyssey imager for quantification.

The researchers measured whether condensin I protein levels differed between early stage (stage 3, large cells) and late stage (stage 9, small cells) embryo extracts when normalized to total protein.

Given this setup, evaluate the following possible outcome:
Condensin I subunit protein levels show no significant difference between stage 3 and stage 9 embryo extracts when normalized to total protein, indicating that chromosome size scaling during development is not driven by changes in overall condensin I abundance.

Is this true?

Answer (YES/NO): YES